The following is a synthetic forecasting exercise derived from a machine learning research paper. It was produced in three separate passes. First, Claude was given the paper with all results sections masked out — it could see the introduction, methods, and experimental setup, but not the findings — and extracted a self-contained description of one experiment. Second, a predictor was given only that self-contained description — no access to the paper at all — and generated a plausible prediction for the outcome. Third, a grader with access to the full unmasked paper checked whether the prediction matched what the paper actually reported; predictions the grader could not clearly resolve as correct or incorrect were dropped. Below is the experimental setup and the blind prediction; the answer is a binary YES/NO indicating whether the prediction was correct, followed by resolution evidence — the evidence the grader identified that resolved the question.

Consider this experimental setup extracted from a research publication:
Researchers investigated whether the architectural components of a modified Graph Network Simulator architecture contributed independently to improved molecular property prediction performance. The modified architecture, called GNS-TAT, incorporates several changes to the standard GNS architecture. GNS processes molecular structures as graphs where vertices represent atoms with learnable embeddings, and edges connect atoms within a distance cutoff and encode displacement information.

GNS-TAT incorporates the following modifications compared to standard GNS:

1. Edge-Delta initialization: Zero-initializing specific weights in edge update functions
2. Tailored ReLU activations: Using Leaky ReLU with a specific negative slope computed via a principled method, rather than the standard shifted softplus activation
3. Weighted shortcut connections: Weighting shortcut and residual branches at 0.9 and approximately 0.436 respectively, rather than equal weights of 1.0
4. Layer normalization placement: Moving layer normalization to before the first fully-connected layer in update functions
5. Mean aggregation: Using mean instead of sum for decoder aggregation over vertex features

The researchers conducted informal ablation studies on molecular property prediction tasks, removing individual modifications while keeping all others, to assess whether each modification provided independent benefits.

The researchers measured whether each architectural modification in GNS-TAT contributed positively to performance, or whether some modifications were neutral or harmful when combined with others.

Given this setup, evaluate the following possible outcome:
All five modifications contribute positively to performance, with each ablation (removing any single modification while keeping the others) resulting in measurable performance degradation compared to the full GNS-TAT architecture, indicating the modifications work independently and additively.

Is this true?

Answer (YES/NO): YES